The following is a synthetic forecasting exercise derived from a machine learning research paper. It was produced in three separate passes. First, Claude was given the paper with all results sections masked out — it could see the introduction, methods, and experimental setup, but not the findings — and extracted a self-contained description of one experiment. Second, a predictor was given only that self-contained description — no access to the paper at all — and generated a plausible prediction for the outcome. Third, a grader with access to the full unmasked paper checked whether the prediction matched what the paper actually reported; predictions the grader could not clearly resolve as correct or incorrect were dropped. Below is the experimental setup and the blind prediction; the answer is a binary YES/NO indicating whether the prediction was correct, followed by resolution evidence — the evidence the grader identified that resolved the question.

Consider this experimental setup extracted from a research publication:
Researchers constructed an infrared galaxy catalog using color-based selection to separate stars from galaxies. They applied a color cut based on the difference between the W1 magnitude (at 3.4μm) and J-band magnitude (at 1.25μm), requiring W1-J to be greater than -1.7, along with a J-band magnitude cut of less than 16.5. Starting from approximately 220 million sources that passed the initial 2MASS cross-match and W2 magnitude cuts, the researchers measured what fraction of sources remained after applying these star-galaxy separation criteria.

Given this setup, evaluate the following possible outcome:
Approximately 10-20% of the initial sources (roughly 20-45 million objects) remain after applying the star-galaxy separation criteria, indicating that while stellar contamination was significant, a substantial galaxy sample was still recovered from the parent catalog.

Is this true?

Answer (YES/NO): NO